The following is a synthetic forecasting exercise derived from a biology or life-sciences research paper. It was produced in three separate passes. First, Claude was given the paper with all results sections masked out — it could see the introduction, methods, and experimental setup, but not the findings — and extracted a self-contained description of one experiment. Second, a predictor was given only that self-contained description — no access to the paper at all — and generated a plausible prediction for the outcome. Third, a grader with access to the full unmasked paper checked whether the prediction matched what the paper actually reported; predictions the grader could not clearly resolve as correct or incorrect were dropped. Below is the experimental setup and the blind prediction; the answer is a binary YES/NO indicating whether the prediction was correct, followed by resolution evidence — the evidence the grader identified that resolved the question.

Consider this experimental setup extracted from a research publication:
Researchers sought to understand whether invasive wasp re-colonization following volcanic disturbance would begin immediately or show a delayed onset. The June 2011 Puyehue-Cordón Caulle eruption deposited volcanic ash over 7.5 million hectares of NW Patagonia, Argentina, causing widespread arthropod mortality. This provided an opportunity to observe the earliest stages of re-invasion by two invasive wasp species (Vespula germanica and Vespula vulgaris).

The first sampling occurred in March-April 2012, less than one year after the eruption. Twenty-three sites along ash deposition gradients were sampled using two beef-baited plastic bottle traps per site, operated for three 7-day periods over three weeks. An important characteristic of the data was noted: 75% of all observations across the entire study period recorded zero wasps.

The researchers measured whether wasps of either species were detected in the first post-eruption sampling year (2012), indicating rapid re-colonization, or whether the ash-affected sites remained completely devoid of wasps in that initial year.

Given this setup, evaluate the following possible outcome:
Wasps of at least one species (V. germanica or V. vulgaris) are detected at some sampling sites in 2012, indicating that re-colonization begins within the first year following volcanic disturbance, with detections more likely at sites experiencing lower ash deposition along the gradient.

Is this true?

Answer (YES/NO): NO